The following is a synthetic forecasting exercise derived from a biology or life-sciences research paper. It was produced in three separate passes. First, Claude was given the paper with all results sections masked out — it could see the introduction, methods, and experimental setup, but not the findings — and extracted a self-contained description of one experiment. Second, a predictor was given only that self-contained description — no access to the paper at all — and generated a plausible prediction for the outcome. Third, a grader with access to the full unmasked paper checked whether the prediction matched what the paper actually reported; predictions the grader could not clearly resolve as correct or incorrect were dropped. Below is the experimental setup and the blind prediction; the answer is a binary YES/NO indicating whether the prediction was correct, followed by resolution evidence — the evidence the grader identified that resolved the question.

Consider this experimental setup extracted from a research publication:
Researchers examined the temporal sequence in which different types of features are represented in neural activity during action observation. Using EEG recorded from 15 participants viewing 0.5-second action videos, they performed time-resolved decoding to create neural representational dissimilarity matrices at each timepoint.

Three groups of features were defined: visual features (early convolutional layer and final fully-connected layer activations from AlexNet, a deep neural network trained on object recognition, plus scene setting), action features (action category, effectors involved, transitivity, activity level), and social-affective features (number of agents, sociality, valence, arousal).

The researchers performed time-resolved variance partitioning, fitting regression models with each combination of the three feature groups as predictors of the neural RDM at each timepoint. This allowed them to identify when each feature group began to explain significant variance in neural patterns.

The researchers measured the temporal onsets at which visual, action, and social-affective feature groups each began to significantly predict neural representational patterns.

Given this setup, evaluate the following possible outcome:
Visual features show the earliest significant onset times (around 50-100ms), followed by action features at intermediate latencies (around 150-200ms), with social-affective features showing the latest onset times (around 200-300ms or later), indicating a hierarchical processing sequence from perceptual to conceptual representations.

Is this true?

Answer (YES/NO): NO